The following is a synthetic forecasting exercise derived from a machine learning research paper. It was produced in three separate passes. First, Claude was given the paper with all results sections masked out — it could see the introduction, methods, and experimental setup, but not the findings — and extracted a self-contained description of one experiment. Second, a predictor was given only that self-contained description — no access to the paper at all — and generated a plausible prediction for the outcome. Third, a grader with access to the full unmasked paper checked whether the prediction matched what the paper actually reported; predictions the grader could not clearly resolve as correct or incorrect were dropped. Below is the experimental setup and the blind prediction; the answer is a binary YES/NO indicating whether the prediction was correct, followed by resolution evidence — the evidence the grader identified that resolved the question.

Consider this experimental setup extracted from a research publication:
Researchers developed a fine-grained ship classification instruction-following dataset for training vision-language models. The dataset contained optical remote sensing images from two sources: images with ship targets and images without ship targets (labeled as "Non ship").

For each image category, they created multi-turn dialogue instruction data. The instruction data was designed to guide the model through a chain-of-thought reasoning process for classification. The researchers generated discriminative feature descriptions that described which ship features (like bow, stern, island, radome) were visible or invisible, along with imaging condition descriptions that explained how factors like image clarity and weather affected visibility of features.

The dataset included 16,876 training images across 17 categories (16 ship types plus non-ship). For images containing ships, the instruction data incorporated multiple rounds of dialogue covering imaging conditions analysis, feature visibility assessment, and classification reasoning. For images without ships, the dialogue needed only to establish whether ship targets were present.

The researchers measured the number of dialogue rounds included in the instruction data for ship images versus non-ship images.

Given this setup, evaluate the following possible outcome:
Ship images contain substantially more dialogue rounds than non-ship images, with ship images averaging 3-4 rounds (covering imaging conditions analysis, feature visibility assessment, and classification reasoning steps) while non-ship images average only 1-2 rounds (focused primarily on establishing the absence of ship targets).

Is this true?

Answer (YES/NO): NO